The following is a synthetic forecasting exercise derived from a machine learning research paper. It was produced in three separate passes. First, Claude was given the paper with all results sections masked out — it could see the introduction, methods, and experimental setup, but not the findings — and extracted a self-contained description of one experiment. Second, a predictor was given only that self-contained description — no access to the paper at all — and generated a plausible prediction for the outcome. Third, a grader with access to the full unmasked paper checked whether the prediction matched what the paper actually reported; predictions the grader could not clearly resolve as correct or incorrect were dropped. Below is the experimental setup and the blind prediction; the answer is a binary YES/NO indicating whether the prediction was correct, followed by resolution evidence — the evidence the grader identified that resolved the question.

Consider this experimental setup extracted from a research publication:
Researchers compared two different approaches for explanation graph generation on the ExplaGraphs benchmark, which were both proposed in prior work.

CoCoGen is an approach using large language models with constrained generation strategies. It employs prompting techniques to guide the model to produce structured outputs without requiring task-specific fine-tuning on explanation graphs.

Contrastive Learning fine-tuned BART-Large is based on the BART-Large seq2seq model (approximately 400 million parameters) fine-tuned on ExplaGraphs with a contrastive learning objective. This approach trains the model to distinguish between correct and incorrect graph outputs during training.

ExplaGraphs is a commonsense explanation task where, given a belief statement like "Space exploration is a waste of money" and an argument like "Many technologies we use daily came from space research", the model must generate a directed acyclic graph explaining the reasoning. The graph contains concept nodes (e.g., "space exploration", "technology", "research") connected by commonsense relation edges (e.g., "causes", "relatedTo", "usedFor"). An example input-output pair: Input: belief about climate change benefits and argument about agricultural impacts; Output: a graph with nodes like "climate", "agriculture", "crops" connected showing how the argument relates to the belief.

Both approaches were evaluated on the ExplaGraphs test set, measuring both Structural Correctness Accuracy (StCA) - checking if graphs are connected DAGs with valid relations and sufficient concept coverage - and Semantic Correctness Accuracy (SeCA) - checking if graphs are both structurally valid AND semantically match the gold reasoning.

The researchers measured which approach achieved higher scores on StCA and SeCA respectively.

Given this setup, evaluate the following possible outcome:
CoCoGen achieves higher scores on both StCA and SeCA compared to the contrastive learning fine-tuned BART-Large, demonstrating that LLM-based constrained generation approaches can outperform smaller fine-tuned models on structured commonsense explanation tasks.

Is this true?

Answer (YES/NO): NO